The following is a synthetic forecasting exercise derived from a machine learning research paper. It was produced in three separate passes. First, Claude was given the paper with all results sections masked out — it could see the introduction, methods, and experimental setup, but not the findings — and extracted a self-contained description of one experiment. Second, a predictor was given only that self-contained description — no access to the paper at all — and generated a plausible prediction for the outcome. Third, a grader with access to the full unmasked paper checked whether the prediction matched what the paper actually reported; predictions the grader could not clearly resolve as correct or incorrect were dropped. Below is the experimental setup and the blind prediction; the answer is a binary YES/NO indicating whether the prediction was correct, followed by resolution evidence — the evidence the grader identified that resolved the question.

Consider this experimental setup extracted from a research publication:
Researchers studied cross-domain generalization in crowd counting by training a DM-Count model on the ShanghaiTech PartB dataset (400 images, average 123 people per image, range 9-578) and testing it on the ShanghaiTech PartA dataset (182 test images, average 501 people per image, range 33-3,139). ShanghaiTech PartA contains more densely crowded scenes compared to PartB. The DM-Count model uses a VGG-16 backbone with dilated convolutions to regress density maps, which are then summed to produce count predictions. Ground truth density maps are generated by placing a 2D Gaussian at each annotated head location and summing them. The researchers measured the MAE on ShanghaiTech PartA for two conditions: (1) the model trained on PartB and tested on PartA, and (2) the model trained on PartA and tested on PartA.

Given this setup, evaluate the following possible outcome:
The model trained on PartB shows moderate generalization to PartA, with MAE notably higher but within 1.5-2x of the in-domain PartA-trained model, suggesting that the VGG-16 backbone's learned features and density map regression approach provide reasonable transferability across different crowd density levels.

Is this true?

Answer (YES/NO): NO